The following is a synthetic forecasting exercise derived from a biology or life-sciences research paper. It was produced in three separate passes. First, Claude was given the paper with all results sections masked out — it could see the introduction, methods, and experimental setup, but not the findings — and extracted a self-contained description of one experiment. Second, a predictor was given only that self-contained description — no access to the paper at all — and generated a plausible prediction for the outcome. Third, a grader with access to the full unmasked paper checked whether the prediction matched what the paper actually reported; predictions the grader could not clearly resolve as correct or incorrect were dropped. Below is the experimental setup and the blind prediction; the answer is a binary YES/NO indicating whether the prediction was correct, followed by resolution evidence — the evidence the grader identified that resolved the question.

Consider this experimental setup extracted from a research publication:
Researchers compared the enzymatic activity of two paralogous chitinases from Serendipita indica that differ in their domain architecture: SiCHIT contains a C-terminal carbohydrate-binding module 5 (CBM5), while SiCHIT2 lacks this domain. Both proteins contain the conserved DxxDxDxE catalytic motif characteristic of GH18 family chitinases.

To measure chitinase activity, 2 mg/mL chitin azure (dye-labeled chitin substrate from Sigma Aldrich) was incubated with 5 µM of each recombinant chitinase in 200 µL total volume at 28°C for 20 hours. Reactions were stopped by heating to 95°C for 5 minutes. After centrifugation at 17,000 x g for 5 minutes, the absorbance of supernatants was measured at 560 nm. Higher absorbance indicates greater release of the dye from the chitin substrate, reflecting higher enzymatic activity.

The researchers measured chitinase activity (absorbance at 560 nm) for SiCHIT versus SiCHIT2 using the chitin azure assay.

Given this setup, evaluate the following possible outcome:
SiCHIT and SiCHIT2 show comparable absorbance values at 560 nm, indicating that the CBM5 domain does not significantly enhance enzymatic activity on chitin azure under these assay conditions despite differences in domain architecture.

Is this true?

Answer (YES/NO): YES